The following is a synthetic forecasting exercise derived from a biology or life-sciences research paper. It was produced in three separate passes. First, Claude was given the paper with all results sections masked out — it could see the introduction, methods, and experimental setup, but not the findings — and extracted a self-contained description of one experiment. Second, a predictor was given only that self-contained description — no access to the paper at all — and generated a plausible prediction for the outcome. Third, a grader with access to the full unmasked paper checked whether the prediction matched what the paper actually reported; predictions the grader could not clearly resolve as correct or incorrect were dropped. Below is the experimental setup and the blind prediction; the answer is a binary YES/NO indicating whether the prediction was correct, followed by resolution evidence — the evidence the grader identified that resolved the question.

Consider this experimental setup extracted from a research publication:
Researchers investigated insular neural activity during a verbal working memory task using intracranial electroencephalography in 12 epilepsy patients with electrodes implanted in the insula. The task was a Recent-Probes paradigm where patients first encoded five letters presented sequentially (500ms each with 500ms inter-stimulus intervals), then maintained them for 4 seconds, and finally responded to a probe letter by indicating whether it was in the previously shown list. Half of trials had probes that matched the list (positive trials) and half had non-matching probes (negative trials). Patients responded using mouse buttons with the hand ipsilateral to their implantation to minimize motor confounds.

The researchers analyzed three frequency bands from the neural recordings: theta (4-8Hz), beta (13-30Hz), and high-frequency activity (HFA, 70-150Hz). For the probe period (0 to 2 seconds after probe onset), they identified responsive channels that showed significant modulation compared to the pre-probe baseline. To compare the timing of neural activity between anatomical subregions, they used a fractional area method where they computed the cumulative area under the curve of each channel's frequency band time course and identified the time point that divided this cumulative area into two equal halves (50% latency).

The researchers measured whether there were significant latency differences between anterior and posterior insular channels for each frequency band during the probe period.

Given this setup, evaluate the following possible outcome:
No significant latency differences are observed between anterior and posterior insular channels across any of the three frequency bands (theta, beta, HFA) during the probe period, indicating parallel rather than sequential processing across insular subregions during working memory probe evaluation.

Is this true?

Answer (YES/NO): NO